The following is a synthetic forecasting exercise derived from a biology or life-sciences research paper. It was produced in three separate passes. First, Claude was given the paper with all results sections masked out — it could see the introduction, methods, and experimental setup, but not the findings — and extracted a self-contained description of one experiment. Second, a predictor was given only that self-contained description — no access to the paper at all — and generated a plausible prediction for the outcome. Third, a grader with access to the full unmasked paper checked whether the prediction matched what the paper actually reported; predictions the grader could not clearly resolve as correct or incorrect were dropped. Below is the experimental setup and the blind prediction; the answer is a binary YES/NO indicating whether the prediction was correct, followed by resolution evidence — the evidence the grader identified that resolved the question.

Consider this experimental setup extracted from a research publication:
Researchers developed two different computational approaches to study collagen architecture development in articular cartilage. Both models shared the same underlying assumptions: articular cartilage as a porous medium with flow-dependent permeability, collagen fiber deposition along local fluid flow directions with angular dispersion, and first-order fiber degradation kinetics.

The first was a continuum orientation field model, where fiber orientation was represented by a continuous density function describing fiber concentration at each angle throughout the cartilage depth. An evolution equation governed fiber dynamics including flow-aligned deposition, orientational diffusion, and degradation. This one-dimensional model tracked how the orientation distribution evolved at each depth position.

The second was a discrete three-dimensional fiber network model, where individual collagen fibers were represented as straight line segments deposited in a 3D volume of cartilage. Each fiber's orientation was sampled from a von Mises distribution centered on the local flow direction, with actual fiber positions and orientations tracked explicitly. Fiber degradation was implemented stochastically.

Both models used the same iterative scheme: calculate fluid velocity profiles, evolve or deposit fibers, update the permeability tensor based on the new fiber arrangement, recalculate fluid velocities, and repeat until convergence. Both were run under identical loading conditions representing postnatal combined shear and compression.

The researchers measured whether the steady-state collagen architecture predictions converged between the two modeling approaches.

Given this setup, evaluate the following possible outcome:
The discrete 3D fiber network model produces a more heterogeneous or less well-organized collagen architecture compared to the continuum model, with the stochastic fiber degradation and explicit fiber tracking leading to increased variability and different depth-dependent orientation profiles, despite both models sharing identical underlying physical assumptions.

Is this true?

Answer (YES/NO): NO